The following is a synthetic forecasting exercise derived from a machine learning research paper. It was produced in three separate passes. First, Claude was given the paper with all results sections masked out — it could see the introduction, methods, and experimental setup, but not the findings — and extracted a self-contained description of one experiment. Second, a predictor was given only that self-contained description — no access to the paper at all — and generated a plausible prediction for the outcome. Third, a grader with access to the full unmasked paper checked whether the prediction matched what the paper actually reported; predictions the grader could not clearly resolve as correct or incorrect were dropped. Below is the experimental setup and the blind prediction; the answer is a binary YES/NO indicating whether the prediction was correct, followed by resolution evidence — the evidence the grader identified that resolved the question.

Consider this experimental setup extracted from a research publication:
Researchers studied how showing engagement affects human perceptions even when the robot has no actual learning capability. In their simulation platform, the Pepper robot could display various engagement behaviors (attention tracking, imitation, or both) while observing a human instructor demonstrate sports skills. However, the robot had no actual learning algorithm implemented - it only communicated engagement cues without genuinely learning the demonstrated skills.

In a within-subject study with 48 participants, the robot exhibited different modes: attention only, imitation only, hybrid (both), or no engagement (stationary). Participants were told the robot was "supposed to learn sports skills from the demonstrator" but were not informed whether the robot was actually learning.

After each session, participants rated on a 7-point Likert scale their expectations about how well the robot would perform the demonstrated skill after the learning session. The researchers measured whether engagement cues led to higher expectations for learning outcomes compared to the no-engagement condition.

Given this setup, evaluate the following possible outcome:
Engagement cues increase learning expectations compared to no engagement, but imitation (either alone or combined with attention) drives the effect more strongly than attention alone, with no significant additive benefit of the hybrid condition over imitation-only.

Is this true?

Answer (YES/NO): NO